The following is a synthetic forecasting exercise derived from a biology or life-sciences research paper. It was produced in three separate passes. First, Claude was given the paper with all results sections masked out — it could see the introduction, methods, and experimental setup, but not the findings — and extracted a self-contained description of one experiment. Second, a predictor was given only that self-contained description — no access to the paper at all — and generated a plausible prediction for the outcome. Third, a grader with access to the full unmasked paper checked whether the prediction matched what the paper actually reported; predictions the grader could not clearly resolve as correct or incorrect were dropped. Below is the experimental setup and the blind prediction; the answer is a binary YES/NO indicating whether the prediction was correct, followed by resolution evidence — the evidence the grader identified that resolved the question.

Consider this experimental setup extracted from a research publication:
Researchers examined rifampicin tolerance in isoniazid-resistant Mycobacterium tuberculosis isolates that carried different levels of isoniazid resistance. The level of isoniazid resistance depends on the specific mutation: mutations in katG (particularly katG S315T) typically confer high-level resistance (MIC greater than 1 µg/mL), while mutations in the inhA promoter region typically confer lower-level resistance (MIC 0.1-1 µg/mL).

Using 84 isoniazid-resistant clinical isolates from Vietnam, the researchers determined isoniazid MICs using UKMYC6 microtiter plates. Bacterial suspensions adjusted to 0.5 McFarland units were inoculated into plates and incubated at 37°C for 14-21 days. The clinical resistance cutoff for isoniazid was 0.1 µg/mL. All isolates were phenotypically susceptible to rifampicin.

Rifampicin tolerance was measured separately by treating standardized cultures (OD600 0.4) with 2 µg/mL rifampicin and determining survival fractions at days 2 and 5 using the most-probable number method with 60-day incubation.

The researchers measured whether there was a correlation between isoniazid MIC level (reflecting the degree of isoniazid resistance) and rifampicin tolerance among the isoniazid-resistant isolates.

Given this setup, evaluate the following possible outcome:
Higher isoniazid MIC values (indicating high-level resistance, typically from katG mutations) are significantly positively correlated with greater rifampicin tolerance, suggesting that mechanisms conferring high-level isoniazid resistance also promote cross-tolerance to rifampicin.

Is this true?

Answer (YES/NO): NO